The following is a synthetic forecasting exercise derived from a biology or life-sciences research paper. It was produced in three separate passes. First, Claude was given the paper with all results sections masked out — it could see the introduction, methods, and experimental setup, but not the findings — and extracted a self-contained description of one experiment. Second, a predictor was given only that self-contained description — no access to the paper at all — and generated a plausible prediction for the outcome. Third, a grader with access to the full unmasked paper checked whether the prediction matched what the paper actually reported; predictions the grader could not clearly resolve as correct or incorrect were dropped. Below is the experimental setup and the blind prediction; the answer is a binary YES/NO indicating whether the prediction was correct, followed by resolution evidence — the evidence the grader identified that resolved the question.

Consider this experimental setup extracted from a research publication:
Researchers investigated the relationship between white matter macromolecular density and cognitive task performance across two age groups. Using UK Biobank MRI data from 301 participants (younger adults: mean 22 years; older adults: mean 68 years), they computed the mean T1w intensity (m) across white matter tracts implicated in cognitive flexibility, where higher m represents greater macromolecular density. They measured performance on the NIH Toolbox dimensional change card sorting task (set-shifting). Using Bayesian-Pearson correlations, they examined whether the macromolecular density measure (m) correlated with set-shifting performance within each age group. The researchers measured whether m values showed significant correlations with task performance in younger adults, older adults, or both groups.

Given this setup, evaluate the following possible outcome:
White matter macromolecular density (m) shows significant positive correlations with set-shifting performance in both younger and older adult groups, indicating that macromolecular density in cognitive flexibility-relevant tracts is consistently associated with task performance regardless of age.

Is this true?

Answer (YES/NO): NO